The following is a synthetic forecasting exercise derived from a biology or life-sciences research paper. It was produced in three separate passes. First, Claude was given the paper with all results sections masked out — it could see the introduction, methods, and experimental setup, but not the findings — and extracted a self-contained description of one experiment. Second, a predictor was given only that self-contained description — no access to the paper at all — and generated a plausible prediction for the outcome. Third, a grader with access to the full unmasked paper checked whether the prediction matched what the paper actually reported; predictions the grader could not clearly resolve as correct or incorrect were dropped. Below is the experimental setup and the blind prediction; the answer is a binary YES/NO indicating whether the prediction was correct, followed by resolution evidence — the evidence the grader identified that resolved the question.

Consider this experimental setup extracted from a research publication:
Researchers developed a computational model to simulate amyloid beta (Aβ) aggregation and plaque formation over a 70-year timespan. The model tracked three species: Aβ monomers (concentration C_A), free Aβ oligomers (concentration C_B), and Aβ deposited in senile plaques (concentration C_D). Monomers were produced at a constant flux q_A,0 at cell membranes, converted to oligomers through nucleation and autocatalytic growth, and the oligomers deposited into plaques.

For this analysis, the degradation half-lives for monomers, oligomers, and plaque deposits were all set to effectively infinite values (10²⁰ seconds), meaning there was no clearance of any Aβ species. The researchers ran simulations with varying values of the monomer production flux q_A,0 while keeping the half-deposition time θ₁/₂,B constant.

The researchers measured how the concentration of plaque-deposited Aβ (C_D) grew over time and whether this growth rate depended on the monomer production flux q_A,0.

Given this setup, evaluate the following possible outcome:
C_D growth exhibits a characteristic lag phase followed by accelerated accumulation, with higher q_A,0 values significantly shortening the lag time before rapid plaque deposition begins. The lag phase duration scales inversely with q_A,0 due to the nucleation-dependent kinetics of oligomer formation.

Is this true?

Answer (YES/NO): NO